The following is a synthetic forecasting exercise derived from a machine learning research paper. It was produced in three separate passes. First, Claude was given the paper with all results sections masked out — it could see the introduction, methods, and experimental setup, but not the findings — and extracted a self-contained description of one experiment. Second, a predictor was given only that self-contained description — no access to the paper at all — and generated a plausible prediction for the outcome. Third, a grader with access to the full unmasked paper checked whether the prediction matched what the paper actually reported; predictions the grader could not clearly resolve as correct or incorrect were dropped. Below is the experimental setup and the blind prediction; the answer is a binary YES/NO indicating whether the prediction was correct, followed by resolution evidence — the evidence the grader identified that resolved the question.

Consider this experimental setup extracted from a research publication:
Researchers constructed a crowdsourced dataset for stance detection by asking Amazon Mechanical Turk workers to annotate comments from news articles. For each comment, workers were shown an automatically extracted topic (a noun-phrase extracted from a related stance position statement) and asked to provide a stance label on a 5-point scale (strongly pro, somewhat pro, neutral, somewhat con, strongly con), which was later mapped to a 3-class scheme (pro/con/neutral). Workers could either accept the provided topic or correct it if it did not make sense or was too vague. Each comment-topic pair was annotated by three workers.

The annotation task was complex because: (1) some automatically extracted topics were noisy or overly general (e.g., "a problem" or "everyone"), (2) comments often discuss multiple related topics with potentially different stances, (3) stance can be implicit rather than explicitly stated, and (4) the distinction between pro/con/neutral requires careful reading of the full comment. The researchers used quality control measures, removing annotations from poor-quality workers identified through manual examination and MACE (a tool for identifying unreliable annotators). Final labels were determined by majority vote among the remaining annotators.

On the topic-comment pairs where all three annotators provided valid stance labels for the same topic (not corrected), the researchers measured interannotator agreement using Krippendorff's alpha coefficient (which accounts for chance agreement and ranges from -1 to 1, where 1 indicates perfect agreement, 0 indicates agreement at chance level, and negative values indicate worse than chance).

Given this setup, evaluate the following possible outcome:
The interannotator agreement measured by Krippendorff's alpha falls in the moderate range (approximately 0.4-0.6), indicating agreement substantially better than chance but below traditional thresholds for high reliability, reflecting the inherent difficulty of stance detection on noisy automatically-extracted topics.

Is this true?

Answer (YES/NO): YES